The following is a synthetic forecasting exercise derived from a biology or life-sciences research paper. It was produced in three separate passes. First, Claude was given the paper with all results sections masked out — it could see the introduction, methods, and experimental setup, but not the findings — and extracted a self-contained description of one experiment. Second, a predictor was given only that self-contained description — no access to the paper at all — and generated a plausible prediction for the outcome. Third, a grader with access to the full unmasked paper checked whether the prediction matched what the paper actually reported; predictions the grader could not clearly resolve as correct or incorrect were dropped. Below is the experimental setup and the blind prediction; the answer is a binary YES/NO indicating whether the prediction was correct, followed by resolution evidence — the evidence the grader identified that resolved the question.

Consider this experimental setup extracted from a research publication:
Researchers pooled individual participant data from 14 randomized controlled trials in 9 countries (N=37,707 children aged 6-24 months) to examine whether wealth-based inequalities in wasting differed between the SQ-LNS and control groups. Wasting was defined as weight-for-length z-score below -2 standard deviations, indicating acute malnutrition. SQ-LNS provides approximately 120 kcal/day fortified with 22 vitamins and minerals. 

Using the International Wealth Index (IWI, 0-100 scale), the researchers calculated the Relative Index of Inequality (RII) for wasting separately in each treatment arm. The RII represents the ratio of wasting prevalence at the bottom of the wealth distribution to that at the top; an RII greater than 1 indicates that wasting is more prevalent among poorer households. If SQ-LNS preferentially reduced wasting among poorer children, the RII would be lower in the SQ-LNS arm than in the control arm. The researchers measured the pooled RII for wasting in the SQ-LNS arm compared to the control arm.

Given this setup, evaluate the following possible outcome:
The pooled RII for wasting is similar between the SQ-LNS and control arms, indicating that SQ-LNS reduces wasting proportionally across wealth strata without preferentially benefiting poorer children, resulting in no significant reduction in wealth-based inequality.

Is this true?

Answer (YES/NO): YES